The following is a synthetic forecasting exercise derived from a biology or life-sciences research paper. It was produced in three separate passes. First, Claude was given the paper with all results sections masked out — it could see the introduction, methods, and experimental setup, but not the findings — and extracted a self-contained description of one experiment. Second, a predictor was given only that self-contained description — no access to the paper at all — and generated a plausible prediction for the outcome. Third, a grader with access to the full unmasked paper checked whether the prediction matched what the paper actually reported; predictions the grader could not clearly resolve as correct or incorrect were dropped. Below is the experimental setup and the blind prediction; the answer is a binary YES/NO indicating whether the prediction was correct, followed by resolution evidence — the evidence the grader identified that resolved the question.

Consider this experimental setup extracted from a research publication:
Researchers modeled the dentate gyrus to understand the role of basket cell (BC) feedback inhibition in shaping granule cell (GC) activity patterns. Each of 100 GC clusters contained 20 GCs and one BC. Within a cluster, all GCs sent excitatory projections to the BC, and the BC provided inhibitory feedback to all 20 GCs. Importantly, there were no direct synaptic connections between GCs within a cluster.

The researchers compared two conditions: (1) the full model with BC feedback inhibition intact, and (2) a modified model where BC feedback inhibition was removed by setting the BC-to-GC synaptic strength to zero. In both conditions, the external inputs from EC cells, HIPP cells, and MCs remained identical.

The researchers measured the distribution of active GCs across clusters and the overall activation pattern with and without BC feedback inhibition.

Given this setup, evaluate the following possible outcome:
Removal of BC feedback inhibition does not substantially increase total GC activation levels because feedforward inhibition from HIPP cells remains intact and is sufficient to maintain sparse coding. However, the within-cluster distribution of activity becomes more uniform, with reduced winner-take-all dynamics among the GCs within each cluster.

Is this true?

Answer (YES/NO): NO